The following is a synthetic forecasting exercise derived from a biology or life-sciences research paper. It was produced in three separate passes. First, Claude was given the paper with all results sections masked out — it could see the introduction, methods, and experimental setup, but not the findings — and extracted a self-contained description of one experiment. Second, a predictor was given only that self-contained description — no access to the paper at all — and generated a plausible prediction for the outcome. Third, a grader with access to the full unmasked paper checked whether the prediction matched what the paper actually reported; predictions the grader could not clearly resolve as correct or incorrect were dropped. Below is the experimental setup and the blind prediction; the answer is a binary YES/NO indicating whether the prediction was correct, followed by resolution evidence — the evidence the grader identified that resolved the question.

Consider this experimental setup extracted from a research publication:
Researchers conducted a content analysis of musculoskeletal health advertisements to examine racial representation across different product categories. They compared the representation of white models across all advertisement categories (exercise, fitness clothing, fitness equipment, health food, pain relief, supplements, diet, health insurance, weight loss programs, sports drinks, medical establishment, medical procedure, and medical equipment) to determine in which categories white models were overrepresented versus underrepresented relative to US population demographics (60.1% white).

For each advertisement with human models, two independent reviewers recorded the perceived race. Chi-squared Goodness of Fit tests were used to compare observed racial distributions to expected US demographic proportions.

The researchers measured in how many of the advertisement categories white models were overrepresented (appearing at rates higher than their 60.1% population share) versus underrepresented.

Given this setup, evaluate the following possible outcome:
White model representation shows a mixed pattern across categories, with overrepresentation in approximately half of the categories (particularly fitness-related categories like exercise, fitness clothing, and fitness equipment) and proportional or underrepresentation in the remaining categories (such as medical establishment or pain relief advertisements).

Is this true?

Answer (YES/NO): NO